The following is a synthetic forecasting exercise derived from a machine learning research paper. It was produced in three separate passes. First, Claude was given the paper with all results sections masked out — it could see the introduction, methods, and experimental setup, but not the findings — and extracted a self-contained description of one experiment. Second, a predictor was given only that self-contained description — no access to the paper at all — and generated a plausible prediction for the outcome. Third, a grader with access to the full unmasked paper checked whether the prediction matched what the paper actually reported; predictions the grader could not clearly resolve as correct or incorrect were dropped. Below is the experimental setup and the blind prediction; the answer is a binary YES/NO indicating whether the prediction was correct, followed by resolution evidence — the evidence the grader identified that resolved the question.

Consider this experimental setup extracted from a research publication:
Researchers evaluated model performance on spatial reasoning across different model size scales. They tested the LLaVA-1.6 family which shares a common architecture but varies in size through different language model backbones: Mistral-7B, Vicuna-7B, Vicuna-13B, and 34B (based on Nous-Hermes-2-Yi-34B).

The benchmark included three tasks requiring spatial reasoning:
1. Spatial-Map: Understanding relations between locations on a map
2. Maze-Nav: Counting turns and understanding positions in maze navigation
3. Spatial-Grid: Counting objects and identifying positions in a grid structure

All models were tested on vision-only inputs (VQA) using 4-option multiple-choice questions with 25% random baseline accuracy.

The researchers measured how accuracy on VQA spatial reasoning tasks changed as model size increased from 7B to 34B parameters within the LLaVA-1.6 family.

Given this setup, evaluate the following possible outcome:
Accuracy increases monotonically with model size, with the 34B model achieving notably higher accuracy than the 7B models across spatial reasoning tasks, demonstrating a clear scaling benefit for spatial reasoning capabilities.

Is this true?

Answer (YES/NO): NO